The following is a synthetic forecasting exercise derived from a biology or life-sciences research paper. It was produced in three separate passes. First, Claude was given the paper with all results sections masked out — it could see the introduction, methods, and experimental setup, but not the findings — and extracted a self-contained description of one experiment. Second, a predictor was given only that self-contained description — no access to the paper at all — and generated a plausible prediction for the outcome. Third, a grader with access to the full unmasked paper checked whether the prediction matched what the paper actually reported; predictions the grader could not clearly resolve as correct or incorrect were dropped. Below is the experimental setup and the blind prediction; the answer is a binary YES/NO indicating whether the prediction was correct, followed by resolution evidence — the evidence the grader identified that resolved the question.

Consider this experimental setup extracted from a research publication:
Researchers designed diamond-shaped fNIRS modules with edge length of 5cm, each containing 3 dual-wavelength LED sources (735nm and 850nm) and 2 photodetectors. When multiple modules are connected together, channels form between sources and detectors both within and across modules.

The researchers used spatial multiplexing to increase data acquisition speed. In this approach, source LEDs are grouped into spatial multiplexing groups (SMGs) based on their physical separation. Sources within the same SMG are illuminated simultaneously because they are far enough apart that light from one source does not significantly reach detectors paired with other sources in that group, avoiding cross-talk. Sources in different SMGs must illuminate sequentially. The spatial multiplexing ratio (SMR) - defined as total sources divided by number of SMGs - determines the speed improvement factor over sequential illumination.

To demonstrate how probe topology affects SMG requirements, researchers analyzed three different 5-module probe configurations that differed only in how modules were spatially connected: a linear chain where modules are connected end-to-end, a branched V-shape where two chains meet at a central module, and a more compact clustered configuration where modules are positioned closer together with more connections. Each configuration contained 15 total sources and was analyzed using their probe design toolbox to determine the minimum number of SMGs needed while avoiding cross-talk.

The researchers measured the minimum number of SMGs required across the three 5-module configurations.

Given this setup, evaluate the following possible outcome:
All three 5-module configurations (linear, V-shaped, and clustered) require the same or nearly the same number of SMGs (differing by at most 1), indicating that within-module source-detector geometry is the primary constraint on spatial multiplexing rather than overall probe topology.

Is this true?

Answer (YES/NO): NO